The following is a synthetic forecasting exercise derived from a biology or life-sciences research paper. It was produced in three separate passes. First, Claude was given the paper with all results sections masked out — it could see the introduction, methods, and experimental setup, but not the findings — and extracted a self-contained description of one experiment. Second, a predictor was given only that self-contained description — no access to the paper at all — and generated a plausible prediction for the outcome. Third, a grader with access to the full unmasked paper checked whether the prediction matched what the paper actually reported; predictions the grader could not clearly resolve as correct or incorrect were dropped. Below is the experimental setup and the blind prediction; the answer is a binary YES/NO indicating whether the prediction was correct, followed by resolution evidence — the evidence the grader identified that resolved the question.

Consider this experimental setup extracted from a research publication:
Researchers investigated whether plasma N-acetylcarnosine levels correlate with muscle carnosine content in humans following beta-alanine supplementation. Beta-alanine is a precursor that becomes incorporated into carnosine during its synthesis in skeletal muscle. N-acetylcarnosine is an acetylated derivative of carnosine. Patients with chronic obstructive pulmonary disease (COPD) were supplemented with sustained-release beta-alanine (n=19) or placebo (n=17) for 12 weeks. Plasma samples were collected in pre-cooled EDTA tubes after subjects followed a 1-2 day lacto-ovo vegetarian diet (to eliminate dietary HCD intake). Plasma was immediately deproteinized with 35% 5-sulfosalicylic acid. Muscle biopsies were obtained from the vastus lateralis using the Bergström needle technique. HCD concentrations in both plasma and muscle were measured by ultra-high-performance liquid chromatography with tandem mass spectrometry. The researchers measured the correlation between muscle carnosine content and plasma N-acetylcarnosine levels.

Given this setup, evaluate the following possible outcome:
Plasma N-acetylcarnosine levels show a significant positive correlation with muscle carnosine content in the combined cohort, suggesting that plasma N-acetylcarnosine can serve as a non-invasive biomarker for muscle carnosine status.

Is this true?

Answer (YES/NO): YES